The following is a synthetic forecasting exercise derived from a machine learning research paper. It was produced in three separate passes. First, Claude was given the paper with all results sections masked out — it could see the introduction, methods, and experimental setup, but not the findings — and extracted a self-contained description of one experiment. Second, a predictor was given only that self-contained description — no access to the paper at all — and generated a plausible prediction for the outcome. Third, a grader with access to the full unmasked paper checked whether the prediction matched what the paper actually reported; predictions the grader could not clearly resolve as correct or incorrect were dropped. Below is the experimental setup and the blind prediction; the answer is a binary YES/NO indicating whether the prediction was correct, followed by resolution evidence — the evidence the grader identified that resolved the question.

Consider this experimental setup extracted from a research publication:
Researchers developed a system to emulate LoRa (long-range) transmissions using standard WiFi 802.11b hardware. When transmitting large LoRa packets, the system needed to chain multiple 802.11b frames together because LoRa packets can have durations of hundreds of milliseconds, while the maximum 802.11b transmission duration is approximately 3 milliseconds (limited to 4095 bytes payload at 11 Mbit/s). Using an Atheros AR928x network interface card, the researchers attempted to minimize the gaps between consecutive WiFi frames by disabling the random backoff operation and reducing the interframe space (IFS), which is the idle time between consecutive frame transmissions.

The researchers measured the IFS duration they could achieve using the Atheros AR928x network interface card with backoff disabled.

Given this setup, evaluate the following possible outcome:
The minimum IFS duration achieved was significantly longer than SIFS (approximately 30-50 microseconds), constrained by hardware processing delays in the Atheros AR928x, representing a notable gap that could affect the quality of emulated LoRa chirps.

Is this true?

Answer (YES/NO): NO